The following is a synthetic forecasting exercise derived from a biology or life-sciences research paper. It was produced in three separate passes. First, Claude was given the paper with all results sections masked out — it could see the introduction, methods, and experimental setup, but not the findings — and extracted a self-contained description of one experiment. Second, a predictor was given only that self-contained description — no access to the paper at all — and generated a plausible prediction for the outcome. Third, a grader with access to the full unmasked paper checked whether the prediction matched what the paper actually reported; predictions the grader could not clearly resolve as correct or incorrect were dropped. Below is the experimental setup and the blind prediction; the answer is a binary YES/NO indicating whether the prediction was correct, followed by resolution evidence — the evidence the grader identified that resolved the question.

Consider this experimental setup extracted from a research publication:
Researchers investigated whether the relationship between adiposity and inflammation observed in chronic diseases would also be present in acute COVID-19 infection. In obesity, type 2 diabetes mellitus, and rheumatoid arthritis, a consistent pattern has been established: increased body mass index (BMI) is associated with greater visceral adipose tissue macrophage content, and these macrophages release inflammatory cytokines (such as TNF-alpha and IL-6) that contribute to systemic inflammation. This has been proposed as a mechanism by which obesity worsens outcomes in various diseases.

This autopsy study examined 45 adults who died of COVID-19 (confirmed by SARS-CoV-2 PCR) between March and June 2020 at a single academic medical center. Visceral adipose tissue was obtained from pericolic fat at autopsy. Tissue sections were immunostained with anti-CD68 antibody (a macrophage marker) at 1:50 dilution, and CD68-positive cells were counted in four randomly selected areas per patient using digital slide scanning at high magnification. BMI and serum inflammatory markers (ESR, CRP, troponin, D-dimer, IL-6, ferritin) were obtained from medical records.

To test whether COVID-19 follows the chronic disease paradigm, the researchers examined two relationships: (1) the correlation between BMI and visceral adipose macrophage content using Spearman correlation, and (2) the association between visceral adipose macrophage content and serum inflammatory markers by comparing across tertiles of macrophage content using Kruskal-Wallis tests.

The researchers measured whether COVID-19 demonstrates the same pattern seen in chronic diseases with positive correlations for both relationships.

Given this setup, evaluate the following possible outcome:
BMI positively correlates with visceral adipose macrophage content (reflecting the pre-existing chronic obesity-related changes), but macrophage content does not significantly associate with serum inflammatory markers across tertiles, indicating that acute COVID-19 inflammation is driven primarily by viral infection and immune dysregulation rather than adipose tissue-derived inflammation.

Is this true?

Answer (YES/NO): NO